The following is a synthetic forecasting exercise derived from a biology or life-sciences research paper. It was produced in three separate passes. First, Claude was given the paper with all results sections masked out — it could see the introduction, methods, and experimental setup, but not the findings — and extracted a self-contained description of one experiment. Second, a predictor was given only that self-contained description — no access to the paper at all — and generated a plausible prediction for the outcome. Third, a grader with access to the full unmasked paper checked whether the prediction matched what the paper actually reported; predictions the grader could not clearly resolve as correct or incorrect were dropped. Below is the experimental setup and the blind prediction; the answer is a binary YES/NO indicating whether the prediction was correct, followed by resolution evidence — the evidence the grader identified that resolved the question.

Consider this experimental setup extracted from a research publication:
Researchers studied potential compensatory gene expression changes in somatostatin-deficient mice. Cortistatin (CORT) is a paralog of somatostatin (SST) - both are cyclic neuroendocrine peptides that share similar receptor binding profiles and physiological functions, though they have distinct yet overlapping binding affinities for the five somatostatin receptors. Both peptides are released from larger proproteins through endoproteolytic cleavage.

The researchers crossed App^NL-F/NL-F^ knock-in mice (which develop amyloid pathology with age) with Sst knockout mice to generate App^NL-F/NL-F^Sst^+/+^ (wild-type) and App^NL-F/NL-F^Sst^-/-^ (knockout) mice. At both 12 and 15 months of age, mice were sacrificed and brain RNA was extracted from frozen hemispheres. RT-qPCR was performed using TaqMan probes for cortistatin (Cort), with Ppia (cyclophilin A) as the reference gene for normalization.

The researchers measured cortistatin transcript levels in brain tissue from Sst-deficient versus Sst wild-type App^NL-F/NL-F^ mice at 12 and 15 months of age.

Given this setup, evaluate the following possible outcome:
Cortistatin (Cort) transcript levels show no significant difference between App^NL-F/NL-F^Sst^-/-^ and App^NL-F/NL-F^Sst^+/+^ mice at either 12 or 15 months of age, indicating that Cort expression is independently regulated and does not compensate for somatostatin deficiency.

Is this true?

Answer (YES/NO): NO